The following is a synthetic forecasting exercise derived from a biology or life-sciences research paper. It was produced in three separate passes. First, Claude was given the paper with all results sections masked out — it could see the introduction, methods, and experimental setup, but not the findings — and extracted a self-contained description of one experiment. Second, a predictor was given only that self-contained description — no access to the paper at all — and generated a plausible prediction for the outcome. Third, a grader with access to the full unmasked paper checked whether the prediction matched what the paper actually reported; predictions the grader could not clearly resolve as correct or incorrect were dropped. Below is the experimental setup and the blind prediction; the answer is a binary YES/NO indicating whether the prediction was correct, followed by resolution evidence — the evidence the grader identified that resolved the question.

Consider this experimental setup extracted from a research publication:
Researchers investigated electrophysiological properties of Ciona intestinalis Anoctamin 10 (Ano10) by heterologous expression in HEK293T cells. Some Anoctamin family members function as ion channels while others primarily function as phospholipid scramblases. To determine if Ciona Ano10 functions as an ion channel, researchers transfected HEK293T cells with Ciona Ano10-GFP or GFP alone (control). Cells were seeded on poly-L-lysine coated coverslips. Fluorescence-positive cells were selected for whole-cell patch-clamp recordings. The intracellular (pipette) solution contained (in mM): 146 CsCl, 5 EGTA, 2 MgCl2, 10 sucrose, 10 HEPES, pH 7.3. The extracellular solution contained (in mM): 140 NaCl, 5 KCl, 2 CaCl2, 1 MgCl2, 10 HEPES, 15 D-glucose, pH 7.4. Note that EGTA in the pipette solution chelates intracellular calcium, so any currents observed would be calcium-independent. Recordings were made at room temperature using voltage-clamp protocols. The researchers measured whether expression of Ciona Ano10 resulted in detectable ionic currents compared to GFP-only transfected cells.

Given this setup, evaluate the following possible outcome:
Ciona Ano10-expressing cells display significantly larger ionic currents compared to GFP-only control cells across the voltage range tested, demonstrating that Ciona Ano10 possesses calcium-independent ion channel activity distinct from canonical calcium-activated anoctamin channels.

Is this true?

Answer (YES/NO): NO